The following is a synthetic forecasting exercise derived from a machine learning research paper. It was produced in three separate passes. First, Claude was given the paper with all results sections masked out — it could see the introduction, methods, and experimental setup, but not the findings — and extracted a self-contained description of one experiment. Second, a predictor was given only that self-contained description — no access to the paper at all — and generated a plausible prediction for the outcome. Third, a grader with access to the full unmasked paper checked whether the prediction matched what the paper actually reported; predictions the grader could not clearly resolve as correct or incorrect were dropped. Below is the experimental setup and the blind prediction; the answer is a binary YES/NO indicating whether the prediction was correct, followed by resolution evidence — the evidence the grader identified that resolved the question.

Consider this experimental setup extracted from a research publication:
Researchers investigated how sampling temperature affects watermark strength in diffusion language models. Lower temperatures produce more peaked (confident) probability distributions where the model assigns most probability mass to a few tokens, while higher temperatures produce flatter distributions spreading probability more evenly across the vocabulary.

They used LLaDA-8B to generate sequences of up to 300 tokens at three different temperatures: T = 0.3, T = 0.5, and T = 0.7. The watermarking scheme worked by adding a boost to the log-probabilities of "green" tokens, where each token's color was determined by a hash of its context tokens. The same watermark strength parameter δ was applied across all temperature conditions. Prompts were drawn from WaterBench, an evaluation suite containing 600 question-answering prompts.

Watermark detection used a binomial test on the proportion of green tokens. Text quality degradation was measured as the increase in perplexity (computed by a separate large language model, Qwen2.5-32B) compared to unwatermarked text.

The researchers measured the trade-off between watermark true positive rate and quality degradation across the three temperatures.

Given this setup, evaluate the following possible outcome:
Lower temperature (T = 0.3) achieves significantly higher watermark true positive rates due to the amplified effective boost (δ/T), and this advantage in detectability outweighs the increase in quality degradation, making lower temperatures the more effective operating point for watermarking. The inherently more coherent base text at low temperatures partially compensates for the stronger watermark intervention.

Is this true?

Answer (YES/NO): NO